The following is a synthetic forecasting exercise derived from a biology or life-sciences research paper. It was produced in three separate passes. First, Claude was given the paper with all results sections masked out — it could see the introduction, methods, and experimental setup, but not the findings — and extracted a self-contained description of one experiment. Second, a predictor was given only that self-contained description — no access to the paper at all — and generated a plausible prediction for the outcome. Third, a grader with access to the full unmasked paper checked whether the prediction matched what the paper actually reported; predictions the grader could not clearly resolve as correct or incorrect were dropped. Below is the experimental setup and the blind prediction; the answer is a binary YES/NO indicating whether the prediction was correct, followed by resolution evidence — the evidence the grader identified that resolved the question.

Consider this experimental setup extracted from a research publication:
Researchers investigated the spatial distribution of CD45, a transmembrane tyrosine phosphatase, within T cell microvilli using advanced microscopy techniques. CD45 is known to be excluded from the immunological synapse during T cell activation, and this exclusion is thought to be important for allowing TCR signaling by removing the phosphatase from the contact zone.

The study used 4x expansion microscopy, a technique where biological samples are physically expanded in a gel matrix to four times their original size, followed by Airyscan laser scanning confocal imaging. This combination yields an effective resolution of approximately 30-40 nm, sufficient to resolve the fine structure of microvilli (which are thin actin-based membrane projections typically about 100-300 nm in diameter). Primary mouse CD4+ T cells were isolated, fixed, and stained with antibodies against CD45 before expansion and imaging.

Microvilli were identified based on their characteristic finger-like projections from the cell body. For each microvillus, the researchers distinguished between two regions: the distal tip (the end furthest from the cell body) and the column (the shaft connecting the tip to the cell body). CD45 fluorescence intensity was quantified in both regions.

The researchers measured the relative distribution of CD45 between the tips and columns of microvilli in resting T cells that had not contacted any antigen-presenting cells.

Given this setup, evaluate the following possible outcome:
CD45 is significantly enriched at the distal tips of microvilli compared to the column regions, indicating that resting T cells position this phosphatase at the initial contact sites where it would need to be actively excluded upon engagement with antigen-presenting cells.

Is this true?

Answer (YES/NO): NO